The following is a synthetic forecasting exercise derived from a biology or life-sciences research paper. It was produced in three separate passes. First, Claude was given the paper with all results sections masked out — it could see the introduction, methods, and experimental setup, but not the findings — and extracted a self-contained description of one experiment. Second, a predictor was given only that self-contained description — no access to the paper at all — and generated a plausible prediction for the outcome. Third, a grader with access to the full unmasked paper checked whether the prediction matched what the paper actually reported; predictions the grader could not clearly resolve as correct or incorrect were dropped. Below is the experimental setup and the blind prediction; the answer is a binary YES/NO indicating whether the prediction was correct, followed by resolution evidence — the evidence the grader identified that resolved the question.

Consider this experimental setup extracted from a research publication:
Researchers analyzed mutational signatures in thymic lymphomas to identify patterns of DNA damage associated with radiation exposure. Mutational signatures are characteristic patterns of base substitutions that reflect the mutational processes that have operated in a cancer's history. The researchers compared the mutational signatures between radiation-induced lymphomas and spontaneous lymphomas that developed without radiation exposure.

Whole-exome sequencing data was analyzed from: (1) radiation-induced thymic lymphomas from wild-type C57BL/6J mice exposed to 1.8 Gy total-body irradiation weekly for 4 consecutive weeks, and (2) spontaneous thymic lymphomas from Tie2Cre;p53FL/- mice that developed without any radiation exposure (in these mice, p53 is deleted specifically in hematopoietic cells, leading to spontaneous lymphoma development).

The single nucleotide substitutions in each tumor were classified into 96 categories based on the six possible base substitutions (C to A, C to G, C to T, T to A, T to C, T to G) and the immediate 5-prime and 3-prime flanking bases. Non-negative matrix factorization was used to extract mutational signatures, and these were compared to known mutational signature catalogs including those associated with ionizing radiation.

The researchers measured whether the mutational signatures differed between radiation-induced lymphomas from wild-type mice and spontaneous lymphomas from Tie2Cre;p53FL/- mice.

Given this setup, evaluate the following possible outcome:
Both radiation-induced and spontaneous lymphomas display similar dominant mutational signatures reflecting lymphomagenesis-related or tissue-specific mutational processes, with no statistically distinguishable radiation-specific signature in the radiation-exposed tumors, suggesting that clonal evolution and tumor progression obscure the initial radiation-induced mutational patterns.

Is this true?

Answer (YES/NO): YES